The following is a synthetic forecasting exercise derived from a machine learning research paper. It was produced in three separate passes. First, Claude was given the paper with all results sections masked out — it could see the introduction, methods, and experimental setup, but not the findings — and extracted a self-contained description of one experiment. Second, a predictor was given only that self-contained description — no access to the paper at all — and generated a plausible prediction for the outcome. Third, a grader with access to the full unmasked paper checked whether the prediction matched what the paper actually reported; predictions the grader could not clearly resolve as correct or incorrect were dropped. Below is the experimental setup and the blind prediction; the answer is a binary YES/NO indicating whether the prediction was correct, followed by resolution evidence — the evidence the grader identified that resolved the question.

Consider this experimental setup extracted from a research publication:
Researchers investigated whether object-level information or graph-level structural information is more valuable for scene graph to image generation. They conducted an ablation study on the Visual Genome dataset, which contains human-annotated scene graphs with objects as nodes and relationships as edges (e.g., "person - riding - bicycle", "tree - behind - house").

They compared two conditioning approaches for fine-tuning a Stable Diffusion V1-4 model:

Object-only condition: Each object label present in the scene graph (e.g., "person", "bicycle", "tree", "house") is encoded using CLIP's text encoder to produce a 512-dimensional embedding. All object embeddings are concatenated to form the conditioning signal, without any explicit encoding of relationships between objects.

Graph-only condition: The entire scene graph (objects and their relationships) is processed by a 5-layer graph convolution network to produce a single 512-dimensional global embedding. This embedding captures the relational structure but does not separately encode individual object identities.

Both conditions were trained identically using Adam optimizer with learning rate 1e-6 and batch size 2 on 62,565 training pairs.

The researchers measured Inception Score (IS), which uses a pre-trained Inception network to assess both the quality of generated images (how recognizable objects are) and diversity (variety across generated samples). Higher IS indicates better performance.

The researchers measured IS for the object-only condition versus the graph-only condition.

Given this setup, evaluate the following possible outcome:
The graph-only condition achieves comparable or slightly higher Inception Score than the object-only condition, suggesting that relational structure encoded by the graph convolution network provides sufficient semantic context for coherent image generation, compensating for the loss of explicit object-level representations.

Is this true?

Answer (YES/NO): YES